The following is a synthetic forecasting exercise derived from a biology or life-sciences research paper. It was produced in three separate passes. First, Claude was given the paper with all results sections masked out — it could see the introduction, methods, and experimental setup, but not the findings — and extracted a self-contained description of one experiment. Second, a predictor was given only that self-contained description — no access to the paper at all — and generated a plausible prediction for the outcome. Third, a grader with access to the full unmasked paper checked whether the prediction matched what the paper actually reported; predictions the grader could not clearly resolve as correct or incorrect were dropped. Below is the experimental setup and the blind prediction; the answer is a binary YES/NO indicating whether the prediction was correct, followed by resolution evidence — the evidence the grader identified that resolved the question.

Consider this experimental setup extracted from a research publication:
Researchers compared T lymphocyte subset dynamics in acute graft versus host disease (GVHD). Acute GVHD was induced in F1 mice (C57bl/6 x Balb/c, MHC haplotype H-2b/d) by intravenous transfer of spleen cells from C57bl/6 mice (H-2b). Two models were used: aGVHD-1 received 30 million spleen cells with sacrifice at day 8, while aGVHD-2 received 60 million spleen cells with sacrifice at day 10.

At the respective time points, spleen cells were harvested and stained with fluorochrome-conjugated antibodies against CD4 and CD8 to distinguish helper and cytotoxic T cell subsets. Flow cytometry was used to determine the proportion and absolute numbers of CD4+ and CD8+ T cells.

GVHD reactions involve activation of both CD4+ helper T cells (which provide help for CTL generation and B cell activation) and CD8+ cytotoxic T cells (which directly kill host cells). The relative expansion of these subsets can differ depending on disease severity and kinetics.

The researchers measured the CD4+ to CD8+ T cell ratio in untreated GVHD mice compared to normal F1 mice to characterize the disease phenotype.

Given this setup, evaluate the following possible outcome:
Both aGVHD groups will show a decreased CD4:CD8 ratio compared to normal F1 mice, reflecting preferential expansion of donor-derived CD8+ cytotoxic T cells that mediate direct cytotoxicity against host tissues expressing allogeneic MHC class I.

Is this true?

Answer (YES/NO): YES